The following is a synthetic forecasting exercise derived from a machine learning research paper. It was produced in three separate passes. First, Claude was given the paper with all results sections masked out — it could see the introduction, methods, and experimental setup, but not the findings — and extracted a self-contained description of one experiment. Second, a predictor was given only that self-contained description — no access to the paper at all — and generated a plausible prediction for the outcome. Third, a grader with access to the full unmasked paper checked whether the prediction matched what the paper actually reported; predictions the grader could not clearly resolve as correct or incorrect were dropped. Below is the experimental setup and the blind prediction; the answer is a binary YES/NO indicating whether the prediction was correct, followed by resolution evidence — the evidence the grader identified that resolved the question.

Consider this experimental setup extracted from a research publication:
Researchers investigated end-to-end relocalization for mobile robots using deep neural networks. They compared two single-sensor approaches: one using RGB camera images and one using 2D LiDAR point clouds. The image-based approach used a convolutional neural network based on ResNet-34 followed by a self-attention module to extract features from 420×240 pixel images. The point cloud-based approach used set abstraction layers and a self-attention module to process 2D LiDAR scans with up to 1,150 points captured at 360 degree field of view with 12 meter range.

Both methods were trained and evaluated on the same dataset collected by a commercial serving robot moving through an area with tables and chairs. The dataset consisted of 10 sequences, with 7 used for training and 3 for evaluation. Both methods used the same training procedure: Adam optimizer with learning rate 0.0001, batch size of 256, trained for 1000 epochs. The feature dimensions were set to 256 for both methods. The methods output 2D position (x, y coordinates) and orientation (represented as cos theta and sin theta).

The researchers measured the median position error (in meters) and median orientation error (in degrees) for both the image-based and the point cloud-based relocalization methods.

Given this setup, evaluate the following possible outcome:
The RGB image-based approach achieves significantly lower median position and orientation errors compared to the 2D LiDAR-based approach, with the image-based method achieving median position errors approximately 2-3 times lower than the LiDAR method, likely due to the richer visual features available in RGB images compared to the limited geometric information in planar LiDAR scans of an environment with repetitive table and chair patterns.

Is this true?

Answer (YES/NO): NO